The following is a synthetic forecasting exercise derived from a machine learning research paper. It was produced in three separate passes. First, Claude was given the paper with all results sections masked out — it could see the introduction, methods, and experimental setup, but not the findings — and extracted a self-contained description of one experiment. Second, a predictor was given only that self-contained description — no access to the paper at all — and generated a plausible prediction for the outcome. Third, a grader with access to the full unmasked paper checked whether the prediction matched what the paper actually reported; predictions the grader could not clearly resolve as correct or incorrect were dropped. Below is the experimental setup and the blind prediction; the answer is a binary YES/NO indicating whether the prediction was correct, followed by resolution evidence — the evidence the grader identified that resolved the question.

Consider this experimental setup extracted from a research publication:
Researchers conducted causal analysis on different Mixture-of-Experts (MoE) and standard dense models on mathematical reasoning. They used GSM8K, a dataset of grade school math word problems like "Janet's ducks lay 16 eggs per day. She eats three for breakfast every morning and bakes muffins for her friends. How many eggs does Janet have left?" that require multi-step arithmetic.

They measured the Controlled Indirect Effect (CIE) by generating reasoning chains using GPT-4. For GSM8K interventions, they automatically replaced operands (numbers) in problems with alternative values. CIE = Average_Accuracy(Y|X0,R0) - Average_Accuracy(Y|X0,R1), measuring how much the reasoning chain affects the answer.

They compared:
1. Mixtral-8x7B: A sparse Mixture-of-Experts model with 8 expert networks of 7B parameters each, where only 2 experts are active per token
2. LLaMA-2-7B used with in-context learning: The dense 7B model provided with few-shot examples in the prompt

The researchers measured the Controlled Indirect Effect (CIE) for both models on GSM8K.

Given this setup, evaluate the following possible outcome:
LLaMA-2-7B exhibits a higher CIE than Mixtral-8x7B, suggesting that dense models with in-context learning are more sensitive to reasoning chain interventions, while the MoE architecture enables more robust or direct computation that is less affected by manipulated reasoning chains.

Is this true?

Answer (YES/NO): NO